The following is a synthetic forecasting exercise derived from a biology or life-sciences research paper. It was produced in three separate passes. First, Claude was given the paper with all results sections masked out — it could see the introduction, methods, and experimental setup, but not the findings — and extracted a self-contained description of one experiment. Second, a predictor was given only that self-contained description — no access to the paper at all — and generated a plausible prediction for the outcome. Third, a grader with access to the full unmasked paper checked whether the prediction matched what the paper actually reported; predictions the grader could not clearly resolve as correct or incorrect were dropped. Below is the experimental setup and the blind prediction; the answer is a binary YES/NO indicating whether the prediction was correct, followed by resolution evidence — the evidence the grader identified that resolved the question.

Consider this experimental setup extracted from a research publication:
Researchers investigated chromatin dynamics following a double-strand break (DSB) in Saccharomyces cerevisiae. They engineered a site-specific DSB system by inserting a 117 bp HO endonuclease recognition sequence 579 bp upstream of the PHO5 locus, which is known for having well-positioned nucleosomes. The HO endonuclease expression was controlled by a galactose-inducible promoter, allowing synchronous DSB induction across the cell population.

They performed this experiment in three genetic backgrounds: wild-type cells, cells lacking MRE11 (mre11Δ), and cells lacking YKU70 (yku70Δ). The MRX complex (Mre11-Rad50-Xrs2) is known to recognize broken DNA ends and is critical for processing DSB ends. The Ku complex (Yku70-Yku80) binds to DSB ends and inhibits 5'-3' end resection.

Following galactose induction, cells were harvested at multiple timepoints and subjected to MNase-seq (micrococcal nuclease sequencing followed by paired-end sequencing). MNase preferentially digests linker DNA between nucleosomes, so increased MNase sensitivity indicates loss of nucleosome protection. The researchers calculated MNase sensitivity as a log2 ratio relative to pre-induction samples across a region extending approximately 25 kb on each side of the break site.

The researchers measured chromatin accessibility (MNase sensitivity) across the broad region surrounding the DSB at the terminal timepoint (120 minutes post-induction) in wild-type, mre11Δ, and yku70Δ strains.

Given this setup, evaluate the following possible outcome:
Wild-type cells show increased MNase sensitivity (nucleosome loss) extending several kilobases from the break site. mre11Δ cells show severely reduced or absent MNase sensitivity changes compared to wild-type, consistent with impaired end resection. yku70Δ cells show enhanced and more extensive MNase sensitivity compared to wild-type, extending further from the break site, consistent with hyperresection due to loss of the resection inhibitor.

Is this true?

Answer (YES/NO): YES